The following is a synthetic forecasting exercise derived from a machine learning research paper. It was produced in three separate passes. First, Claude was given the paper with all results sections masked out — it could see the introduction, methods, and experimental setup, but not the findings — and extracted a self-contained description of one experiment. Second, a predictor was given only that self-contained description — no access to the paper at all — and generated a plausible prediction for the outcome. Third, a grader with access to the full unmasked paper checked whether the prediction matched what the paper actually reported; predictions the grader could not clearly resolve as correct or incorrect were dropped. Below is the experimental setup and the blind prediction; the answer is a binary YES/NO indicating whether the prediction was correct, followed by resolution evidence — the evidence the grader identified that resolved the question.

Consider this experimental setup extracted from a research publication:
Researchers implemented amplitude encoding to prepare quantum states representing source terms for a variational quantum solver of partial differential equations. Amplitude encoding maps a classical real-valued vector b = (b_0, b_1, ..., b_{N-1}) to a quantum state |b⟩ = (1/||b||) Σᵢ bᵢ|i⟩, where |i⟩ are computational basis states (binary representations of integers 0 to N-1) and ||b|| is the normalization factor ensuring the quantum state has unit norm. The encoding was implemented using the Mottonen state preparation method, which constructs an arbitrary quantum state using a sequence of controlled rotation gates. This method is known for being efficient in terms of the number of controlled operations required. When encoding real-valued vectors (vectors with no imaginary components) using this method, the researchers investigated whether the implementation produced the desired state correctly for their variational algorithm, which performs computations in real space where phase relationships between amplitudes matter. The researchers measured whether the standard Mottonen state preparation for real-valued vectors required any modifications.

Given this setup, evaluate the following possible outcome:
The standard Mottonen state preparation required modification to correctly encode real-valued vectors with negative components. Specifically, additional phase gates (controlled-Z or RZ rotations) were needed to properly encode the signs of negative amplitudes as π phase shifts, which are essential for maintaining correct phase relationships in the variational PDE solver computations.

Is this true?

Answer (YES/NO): NO